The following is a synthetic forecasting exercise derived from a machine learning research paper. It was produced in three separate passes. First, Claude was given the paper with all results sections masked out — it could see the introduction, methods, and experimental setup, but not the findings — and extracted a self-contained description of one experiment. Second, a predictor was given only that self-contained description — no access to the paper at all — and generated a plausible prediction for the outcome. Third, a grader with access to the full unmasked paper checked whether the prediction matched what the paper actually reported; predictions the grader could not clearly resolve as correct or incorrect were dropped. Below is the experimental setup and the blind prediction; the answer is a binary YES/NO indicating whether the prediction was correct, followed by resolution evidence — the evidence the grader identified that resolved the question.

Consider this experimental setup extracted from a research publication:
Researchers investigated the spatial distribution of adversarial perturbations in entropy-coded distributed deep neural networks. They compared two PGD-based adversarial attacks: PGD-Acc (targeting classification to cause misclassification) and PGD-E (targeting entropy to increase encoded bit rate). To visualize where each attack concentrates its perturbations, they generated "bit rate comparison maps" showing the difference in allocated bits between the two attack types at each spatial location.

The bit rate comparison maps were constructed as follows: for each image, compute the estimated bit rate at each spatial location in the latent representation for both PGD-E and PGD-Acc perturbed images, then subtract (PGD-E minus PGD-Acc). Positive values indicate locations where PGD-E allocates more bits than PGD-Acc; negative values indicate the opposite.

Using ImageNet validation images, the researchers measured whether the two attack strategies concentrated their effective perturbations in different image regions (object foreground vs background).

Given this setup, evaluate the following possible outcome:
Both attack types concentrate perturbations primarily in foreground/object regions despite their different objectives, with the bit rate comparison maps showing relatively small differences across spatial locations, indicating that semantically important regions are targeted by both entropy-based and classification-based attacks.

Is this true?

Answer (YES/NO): NO